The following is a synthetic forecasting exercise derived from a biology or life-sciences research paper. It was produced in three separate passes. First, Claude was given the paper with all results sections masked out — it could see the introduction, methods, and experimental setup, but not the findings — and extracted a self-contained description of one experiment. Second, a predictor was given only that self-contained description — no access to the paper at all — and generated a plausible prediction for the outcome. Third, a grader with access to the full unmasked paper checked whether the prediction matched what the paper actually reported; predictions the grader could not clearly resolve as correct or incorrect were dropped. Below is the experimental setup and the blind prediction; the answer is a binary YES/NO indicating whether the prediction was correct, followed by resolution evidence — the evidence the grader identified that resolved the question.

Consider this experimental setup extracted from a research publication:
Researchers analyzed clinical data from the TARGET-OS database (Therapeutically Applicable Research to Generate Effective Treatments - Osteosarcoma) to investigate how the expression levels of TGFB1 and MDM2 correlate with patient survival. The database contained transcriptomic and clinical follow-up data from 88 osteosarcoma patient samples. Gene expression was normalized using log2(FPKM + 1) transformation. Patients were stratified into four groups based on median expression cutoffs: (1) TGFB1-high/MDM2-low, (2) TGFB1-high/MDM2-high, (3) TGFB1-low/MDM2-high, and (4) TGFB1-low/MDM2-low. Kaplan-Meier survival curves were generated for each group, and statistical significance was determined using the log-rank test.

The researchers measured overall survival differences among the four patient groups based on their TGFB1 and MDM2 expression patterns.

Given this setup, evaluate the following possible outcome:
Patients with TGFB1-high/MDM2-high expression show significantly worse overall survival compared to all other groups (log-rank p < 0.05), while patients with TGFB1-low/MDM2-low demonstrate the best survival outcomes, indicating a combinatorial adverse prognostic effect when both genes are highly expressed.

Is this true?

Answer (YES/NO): NO